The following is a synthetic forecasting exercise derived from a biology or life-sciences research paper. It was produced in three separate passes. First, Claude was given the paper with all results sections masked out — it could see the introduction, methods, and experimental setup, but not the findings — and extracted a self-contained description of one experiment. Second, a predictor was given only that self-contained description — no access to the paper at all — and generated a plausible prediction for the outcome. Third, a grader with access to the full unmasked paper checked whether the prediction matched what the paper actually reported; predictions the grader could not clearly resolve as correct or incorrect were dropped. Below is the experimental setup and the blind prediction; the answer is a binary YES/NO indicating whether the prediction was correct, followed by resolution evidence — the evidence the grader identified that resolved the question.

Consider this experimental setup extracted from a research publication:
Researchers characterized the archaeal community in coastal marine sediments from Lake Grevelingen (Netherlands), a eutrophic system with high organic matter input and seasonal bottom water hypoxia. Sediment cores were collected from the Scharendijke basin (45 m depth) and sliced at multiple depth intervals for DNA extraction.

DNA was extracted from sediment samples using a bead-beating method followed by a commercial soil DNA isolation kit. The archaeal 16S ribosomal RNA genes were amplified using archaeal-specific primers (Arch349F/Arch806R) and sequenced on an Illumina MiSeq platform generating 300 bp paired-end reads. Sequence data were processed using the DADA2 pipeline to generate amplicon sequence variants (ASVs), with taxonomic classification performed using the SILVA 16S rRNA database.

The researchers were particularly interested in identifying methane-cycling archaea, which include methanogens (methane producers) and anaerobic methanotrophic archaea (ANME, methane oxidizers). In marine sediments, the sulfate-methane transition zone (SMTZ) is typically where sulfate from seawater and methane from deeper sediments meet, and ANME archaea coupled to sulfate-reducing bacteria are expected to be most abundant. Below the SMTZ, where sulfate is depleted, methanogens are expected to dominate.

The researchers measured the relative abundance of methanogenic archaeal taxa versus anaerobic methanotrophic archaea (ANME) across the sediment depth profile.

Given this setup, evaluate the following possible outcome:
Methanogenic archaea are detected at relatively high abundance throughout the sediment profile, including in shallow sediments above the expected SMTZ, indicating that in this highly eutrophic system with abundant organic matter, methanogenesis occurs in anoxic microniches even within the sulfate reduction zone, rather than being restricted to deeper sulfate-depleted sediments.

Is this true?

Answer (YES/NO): NO